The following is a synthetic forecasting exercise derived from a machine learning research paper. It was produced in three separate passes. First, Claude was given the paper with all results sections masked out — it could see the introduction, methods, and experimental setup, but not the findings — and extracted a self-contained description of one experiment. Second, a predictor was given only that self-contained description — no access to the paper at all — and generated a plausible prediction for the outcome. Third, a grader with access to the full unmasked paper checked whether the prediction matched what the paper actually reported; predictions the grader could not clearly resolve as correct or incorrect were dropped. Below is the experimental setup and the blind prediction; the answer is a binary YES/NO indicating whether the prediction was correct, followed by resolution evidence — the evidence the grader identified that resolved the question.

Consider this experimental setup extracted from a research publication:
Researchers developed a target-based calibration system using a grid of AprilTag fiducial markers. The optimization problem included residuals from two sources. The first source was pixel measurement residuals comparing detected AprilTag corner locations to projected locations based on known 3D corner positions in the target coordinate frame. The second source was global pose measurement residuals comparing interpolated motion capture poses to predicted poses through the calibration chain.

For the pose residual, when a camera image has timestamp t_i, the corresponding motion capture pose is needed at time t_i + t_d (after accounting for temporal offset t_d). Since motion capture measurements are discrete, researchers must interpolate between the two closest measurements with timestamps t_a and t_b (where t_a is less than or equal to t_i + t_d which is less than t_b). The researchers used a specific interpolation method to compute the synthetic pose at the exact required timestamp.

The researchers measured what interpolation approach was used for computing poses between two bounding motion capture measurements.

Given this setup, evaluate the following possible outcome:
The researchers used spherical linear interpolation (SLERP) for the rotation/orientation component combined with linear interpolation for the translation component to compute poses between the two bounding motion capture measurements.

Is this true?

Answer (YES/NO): NO